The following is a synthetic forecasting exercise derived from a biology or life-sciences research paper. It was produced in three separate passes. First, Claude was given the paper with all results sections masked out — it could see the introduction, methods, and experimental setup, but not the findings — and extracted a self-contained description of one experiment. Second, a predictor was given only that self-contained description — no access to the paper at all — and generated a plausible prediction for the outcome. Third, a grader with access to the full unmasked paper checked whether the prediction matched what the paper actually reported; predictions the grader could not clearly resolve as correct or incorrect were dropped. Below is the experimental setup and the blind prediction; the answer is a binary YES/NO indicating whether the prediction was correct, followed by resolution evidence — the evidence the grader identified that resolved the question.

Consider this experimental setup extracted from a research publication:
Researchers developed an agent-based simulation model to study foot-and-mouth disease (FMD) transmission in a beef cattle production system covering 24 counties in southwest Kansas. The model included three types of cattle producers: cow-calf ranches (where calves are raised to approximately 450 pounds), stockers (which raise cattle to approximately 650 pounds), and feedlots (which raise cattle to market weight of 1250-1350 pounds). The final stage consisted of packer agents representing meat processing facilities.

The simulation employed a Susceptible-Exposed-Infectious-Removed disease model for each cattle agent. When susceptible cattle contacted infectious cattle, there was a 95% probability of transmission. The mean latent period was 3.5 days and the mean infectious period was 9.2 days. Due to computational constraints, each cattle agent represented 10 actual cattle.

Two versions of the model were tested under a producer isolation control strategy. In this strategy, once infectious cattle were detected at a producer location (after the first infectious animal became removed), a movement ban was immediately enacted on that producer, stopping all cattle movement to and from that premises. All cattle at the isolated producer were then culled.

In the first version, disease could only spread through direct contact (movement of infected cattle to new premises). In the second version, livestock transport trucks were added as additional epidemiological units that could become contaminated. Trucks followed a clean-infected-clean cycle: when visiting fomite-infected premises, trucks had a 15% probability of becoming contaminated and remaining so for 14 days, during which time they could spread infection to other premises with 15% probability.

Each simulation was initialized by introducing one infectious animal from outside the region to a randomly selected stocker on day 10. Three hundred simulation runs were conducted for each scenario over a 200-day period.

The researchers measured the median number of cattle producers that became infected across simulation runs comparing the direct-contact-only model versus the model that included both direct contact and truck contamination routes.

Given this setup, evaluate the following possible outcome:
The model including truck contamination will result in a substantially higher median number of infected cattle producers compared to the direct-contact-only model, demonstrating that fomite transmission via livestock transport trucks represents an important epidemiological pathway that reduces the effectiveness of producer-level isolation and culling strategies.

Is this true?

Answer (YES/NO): YES